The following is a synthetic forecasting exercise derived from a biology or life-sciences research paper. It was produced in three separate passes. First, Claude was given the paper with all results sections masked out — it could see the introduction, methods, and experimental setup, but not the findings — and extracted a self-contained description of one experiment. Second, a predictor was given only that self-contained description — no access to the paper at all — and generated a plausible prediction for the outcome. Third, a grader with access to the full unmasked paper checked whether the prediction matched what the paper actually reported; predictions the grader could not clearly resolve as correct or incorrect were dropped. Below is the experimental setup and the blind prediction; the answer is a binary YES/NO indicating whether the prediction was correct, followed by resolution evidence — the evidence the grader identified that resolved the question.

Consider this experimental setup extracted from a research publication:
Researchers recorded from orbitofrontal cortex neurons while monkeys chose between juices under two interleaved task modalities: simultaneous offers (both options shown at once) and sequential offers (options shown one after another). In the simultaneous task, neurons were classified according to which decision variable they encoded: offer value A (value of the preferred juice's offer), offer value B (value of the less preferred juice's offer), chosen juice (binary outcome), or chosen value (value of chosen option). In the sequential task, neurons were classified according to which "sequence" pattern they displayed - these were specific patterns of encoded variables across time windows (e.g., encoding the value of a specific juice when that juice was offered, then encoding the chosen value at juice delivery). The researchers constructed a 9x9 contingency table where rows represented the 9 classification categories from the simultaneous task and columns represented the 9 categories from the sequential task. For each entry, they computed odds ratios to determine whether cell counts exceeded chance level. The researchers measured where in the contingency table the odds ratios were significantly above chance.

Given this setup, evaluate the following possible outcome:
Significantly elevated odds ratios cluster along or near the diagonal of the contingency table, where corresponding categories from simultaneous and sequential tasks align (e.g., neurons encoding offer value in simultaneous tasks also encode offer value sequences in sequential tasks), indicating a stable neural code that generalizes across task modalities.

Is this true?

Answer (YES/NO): YES